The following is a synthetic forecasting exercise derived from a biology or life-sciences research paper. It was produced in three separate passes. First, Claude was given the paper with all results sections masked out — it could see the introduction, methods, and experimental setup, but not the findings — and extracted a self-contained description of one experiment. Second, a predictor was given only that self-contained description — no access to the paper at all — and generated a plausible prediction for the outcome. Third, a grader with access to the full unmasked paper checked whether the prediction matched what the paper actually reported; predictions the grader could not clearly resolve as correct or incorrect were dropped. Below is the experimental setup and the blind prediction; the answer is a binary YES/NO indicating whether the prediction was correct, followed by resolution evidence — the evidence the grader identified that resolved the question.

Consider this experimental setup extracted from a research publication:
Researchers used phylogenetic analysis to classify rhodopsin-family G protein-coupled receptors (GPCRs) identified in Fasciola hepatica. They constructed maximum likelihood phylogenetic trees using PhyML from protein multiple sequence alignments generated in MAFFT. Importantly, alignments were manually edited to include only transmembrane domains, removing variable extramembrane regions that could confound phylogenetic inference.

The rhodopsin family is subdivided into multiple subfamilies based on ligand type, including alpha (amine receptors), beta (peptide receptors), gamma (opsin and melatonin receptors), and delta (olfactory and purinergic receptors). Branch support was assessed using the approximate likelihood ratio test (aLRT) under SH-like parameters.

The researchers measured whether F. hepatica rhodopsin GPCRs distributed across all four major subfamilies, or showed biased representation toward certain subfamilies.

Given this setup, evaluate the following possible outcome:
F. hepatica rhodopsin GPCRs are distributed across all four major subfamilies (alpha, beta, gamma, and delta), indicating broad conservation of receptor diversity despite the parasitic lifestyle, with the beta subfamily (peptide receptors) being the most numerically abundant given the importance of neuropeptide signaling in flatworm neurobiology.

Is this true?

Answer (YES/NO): NO